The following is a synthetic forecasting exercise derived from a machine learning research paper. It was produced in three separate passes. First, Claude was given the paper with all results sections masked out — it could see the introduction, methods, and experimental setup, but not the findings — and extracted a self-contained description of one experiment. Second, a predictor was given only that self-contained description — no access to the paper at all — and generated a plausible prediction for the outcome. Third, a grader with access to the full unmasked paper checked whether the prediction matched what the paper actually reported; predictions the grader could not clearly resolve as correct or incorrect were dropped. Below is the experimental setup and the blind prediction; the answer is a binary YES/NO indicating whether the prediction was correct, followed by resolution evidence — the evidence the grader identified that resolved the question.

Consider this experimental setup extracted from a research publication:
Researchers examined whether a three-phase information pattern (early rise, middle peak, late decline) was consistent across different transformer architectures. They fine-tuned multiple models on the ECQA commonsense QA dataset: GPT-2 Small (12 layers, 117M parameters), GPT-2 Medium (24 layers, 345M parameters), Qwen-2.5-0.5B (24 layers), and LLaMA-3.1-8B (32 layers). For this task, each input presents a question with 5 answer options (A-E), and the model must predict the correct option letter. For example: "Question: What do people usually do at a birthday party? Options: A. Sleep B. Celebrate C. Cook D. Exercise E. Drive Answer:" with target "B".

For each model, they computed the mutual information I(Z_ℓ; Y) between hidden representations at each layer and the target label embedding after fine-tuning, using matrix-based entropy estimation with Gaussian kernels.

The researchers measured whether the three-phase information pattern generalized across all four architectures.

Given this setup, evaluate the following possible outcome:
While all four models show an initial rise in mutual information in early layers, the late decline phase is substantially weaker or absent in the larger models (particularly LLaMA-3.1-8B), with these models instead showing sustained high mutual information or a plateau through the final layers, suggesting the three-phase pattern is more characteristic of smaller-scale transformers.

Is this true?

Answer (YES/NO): NO